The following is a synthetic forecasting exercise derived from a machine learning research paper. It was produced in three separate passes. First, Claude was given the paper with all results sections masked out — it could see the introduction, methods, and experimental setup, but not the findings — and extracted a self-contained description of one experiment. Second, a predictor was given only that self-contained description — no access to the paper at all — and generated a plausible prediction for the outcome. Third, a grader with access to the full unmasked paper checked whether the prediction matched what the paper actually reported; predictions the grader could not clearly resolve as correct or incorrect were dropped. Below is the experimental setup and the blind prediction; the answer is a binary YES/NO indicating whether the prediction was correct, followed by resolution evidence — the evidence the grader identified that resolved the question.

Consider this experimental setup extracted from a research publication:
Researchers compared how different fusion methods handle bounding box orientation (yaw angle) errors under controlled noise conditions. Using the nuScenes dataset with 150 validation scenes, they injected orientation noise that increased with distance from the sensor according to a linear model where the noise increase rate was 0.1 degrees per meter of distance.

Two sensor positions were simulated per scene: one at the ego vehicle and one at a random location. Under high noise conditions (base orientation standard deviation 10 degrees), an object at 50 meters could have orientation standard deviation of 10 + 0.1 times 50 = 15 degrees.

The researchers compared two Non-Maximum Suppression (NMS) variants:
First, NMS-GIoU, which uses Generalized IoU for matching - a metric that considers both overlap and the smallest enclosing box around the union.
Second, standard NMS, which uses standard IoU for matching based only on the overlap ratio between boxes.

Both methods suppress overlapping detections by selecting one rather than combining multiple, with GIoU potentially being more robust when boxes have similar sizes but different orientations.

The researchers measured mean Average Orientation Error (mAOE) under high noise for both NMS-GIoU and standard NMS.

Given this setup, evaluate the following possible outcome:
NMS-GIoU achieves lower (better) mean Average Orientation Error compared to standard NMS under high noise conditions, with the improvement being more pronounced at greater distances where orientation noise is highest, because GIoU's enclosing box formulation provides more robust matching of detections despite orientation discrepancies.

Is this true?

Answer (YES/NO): NO